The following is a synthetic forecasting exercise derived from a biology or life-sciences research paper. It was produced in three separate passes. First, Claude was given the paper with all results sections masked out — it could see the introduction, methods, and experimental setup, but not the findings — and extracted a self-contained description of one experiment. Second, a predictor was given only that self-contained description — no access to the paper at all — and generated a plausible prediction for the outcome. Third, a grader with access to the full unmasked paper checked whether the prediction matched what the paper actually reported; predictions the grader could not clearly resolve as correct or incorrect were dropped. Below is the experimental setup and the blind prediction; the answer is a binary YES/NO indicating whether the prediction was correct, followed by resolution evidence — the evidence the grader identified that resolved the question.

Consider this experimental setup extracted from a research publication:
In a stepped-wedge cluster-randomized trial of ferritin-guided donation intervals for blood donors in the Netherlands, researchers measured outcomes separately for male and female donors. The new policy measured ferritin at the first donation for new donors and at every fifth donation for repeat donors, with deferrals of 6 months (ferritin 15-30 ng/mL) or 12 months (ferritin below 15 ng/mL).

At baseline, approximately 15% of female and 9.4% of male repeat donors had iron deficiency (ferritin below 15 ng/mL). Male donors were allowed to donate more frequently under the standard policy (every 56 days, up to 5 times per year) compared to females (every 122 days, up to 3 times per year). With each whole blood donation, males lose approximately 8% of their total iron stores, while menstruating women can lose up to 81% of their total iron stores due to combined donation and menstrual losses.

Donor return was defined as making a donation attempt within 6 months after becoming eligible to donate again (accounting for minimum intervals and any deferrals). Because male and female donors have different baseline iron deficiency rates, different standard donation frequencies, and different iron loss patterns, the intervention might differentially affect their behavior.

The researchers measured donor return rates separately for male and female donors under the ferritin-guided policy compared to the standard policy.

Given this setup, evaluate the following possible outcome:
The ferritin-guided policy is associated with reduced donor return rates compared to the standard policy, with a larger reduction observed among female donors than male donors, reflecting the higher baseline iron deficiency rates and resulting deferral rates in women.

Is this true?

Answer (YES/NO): NO